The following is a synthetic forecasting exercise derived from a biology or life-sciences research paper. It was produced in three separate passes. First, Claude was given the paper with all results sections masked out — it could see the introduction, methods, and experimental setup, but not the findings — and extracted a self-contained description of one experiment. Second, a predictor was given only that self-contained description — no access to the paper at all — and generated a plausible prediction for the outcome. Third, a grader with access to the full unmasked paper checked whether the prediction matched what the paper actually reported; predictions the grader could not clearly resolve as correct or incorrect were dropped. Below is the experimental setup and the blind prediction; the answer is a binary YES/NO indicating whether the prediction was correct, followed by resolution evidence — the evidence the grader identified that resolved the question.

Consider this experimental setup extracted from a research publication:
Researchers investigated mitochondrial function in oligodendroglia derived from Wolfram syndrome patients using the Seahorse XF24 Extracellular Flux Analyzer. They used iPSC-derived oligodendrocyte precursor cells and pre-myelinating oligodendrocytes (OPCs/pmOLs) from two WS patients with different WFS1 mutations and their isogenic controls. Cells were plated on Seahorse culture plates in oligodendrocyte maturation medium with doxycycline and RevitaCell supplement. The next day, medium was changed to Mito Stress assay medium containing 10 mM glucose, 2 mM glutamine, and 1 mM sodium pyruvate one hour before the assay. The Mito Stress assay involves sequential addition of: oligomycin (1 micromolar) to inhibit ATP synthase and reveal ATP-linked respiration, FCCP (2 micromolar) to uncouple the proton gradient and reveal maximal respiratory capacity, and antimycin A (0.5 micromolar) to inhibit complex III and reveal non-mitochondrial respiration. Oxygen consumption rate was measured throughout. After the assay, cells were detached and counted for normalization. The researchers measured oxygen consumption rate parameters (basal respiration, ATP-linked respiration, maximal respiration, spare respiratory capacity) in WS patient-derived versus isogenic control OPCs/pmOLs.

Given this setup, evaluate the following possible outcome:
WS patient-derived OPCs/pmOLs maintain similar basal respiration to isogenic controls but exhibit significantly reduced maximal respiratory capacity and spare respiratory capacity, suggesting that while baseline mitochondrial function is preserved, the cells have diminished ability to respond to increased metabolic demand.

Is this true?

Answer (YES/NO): NO